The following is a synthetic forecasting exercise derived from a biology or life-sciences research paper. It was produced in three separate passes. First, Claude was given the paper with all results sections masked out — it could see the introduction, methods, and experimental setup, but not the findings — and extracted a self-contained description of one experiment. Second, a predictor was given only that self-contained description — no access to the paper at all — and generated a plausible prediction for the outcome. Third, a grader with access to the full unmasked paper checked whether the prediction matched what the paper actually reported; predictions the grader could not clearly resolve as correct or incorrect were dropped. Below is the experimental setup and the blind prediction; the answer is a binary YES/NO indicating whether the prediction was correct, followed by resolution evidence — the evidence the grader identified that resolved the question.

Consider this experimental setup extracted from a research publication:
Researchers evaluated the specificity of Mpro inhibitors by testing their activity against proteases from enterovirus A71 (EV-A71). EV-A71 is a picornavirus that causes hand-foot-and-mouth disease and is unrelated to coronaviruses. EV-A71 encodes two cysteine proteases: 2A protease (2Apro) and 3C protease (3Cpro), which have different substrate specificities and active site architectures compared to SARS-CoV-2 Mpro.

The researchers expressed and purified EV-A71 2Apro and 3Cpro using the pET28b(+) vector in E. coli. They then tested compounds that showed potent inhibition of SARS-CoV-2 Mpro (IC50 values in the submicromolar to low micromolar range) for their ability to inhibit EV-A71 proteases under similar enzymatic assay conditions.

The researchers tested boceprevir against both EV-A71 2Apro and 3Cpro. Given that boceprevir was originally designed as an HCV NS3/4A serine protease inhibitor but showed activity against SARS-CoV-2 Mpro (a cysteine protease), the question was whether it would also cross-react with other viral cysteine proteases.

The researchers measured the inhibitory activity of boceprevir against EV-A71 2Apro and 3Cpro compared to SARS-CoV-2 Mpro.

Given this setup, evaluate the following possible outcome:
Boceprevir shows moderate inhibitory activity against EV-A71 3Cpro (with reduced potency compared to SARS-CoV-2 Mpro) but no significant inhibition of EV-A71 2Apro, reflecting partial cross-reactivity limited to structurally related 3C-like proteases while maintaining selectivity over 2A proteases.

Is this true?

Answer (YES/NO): NO